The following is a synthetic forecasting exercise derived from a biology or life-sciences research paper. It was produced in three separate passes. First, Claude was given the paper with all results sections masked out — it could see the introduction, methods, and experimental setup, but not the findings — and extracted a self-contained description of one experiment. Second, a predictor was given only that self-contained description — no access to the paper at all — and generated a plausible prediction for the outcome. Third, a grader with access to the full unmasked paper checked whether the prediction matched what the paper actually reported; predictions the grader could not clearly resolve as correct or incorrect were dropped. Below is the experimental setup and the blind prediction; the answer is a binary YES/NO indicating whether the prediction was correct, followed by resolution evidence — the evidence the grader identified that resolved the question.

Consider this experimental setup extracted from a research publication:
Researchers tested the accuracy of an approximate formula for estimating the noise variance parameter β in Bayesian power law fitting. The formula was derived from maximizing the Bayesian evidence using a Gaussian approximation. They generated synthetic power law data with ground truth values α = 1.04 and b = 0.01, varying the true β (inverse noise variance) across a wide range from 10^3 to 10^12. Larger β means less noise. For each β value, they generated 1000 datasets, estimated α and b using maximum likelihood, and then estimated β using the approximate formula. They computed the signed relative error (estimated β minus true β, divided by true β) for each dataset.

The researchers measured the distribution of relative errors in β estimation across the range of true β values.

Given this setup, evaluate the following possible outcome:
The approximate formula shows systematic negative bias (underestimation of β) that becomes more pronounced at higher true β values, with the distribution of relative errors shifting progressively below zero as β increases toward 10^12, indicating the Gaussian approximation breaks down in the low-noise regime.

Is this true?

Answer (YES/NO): NO